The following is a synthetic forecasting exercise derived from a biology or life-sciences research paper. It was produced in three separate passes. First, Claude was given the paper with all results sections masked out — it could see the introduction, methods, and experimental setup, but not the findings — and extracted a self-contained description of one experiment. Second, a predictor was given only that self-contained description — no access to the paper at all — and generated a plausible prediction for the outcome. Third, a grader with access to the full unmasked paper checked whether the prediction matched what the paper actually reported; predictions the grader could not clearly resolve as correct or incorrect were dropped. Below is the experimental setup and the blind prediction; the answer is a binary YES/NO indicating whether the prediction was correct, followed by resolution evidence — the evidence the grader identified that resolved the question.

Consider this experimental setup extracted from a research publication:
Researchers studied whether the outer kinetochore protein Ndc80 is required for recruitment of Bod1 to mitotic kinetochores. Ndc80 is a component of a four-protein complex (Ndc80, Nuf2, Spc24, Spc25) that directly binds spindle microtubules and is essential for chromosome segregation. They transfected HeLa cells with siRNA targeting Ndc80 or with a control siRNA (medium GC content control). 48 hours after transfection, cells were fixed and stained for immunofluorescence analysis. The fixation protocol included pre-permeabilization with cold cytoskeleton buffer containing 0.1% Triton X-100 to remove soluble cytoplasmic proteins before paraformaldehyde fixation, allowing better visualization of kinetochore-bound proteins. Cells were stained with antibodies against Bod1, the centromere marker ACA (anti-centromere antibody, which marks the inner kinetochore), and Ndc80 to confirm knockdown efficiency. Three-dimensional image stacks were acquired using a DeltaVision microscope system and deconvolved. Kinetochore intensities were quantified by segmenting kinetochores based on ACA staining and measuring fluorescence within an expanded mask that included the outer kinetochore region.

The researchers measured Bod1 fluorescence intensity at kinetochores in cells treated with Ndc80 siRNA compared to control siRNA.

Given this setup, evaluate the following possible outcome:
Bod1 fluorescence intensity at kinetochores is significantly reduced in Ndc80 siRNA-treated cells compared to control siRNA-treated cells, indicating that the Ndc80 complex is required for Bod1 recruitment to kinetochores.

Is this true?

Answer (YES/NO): YES